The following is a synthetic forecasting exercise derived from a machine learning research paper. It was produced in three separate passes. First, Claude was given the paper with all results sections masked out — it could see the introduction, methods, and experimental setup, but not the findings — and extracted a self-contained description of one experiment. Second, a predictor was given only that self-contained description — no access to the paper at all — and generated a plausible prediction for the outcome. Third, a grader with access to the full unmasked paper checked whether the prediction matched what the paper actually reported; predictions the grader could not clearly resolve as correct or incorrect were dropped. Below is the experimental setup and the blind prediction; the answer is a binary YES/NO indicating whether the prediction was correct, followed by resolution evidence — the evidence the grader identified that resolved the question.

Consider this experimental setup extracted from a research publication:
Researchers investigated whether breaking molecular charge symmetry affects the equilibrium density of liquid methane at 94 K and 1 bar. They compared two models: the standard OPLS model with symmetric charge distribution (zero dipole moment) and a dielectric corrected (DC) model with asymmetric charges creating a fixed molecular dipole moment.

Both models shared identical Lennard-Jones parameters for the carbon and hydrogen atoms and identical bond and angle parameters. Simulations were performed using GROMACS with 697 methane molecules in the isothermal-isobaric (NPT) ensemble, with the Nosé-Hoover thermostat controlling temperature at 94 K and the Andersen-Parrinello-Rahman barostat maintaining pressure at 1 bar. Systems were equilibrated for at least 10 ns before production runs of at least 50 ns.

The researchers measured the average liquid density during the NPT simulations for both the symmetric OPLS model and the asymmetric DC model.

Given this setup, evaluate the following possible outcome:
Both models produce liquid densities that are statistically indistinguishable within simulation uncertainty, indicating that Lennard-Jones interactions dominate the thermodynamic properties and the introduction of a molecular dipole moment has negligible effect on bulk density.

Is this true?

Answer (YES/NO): NO